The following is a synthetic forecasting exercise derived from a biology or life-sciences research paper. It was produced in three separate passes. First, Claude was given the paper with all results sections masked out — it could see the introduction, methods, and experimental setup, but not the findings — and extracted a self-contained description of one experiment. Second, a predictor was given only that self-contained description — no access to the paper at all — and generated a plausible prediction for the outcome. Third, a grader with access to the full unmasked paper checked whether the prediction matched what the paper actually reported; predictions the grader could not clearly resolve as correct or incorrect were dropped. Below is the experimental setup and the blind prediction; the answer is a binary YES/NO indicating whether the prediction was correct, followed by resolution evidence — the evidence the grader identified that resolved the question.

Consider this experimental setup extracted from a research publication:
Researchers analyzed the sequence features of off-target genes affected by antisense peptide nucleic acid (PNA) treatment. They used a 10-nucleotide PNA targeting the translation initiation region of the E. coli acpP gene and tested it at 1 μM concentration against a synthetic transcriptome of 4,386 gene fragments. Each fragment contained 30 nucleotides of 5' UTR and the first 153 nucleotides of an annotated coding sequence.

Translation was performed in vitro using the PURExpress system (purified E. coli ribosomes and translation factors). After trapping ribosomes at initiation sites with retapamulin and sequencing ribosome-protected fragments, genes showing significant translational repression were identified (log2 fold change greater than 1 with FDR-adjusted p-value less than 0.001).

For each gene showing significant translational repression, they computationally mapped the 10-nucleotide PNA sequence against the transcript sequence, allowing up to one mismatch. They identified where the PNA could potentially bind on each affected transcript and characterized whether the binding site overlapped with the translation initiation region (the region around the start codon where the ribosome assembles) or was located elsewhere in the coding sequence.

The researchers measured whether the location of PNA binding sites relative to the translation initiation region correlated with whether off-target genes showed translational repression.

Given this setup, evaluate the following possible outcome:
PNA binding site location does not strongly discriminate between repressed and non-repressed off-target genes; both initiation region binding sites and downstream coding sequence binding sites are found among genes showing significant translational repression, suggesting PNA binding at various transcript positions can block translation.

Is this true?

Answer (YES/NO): NO